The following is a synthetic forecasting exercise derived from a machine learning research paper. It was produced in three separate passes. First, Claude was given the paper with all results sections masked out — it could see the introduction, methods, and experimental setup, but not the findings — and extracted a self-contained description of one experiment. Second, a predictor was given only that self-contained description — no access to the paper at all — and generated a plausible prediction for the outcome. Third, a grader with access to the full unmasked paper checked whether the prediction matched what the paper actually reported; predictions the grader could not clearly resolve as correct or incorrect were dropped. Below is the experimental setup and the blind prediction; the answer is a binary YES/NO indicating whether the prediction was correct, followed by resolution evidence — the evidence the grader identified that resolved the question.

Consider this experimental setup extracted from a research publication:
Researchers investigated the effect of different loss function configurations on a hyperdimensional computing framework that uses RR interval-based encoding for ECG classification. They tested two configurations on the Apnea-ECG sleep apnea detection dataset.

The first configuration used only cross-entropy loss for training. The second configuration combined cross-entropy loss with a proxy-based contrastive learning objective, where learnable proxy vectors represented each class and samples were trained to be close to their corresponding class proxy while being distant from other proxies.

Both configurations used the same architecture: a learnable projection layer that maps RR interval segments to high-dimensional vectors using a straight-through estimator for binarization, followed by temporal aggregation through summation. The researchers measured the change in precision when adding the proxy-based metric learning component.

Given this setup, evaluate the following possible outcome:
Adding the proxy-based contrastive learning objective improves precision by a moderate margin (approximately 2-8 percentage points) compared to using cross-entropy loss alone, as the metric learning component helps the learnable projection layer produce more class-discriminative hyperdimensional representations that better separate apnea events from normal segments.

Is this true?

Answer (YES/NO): NO